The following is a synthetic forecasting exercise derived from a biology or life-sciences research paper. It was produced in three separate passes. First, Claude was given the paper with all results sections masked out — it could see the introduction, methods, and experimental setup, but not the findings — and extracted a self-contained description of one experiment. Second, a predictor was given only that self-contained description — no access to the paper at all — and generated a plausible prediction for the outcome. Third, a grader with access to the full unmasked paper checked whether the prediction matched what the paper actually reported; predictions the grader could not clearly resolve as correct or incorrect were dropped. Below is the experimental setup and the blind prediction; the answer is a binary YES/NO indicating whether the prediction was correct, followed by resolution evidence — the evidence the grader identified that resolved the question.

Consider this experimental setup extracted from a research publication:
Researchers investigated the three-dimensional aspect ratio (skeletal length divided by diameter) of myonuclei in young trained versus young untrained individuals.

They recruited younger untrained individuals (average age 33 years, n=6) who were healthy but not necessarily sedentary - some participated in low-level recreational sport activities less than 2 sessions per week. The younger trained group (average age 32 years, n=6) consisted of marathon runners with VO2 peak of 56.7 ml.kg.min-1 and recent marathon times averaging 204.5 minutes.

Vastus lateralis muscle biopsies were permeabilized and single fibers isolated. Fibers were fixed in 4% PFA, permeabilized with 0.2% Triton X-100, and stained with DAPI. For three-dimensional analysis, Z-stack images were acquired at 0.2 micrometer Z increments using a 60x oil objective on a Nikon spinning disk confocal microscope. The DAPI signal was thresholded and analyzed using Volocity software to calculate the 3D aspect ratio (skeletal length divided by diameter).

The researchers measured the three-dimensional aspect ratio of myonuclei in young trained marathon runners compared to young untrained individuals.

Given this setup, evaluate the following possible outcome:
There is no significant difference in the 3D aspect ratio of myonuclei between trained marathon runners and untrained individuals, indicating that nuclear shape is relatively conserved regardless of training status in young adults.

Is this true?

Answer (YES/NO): NO